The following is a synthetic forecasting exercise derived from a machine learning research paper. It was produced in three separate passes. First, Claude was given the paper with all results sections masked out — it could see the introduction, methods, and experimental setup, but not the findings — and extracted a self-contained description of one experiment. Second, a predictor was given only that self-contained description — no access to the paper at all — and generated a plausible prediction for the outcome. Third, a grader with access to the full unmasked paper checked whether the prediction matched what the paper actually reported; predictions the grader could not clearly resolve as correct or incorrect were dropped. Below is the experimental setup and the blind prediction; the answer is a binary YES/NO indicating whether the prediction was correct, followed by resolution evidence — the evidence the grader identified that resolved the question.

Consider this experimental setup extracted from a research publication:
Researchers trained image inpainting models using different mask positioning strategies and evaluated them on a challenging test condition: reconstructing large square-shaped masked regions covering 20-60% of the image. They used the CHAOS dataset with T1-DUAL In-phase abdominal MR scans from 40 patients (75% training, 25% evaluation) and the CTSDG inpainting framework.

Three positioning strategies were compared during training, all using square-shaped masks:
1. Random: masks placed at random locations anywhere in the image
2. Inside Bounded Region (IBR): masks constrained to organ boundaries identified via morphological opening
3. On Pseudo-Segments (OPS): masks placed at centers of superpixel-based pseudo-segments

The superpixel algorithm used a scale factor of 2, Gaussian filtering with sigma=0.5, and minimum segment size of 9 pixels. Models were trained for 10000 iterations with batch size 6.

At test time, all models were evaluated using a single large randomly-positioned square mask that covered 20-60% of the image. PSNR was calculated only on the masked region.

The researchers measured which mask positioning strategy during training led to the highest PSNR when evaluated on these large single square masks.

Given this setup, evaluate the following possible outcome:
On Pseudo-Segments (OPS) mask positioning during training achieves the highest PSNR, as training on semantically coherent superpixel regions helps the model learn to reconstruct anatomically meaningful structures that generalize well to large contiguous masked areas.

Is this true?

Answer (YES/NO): NO